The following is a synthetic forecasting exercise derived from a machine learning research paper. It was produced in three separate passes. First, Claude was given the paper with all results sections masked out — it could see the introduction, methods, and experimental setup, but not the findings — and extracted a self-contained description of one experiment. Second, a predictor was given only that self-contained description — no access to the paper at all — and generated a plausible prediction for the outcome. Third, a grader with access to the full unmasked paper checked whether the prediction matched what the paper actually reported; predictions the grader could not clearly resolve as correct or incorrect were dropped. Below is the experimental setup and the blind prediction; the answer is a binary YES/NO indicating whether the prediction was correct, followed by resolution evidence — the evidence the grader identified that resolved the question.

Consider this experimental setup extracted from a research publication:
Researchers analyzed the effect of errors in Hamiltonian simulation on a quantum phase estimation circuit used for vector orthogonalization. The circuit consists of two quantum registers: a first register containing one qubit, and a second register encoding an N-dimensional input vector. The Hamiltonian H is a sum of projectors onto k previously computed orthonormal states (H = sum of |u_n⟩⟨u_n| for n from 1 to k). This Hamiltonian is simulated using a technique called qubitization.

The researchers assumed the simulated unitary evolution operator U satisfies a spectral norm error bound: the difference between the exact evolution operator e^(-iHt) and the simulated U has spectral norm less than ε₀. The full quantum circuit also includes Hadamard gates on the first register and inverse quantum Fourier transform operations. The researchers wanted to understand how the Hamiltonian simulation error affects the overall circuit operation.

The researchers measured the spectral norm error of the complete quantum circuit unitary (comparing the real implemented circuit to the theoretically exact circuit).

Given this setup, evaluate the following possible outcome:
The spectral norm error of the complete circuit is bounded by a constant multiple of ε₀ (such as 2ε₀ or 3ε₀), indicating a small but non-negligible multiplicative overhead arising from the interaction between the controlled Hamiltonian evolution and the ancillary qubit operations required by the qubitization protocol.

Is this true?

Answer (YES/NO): NO